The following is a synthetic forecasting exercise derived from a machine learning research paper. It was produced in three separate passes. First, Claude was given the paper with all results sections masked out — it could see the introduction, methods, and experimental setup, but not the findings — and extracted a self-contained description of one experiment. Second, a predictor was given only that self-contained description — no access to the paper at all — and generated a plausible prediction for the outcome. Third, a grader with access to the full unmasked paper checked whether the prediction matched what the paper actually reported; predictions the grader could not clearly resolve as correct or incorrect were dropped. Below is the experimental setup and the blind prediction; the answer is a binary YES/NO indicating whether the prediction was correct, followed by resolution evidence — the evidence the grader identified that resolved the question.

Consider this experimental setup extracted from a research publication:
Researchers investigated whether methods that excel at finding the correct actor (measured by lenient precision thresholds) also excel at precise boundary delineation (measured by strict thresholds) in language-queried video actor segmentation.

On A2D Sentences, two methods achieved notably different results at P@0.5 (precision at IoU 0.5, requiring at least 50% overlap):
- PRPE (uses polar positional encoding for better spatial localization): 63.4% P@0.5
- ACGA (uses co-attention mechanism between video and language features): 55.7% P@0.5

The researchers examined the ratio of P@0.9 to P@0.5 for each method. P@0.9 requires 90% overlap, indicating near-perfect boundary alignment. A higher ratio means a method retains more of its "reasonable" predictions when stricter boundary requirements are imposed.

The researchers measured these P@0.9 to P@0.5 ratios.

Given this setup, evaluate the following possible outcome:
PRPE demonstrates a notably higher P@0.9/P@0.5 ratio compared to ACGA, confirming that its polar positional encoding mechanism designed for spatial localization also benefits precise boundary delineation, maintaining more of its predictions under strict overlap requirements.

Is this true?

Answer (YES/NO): YES